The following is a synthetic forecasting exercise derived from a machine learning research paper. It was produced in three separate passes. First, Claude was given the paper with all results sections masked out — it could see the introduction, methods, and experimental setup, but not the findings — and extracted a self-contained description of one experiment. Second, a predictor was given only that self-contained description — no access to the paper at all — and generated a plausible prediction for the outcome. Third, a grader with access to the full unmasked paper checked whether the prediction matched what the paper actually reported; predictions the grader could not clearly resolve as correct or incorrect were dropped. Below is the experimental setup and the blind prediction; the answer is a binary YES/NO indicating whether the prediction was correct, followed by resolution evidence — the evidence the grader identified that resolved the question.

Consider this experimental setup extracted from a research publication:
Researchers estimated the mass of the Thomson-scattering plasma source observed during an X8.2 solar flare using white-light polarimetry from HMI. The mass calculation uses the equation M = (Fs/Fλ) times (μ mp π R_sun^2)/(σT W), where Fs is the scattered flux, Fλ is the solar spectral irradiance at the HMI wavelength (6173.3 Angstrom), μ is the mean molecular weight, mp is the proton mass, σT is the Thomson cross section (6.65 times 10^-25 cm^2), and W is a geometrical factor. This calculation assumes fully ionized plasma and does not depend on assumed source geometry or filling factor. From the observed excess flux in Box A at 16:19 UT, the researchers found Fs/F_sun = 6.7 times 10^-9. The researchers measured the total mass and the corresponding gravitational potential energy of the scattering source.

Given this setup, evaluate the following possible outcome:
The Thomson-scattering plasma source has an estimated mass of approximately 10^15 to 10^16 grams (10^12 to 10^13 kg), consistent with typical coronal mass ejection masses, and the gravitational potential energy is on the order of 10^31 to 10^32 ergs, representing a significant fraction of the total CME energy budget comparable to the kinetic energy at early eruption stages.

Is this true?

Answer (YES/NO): NO